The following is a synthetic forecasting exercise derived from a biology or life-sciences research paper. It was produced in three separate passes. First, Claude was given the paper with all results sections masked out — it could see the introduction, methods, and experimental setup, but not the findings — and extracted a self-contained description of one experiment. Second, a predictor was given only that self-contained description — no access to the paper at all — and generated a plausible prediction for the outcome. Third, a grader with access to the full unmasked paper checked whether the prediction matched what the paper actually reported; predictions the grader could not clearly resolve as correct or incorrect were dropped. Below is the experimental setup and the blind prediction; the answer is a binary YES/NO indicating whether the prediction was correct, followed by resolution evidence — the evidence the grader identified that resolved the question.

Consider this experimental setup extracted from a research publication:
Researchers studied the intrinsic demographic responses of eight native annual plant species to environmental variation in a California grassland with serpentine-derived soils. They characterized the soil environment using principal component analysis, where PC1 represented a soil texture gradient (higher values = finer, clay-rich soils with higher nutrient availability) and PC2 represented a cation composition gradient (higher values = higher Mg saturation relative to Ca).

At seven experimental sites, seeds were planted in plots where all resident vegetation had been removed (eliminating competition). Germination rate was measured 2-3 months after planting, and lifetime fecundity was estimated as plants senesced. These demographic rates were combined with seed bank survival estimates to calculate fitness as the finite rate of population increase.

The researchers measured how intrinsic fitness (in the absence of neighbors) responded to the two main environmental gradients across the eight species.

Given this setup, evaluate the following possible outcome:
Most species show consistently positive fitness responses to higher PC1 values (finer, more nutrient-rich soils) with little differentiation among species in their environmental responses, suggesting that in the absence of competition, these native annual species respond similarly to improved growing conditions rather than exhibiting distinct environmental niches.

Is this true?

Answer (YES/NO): YES